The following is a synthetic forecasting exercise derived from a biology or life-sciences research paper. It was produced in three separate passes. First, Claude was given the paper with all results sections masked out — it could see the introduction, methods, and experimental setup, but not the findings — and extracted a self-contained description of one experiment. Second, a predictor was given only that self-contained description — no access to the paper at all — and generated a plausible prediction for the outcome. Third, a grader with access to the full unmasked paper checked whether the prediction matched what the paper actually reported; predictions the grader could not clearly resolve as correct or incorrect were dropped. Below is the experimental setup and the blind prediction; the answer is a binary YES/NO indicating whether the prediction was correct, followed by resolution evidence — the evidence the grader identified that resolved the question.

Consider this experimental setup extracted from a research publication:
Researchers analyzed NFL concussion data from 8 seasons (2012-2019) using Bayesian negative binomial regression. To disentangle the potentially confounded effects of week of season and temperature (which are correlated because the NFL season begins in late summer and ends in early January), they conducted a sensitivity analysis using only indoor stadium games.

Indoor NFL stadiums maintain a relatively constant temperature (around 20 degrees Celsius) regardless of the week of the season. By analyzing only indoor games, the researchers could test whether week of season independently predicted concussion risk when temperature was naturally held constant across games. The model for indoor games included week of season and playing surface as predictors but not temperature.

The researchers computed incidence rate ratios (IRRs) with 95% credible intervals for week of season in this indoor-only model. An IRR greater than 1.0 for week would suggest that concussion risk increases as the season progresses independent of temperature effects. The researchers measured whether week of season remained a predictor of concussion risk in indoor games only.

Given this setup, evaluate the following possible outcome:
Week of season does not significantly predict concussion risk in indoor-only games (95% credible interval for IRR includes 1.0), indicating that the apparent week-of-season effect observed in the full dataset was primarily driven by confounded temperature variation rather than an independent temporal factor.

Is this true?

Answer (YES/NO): NO